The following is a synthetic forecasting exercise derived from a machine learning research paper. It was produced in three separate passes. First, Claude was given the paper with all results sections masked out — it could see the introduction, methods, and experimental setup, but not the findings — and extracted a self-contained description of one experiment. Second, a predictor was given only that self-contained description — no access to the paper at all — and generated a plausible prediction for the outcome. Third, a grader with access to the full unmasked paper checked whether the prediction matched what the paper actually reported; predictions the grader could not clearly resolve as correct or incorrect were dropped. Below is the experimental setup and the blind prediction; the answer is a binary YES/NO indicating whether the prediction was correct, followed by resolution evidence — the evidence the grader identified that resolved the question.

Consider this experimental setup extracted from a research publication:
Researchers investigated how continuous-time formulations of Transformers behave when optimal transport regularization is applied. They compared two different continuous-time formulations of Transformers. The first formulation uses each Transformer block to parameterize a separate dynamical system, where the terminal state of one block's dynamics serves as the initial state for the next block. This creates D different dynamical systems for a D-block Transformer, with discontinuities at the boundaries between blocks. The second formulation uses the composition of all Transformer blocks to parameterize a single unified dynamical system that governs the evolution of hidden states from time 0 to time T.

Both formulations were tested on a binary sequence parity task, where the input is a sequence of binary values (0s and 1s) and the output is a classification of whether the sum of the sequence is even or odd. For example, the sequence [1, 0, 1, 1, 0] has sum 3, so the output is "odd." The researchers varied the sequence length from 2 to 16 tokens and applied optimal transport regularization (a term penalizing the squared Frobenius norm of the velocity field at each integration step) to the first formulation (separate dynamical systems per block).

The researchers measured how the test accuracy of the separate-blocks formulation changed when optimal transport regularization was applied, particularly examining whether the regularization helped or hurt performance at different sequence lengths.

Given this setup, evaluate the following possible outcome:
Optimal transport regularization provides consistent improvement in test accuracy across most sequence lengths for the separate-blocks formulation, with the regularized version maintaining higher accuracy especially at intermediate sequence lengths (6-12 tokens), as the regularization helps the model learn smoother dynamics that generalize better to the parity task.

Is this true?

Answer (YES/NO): NO